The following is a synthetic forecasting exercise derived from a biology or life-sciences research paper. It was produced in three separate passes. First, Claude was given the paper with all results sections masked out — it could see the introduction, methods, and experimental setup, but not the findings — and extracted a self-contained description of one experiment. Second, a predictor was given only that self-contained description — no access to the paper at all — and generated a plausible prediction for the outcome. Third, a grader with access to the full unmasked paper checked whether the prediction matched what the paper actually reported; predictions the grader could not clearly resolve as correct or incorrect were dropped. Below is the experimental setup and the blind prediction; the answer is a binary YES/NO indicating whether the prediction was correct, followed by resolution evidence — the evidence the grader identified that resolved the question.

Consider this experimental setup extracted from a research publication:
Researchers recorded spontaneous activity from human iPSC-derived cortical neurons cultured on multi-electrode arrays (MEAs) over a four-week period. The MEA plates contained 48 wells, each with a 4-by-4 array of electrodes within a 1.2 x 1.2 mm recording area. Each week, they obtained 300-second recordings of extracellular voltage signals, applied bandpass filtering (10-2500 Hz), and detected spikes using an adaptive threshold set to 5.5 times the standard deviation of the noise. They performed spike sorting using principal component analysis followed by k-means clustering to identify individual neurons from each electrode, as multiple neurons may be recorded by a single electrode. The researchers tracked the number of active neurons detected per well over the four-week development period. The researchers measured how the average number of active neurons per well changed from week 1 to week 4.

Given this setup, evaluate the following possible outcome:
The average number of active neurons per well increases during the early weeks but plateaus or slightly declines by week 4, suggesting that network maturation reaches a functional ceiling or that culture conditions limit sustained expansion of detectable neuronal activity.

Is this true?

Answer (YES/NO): NO